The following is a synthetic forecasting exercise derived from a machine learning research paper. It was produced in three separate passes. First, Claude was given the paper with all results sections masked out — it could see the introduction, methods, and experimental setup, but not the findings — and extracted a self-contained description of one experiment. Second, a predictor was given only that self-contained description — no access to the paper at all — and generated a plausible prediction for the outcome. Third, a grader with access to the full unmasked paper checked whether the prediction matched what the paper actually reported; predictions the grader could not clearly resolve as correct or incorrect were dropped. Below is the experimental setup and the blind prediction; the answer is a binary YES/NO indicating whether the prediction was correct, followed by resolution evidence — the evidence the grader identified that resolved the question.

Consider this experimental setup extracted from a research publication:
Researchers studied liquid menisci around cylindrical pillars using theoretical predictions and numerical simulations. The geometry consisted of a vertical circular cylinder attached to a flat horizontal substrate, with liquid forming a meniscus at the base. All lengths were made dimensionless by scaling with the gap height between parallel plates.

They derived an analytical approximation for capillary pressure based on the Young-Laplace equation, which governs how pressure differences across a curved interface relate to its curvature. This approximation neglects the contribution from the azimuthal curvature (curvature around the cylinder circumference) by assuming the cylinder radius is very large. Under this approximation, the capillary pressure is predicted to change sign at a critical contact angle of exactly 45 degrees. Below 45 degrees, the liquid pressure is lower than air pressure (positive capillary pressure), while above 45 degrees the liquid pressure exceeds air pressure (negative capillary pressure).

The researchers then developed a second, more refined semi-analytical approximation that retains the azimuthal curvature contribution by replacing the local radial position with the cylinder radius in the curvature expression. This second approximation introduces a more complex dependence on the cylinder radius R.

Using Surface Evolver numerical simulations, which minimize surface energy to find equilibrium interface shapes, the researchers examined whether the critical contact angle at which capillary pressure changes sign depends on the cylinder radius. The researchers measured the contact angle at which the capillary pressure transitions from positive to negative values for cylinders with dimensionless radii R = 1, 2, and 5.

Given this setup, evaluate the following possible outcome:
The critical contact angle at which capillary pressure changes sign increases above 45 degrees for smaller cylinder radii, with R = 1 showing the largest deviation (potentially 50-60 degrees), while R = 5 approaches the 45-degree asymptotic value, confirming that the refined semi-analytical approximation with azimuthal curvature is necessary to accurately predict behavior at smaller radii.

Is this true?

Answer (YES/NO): NO